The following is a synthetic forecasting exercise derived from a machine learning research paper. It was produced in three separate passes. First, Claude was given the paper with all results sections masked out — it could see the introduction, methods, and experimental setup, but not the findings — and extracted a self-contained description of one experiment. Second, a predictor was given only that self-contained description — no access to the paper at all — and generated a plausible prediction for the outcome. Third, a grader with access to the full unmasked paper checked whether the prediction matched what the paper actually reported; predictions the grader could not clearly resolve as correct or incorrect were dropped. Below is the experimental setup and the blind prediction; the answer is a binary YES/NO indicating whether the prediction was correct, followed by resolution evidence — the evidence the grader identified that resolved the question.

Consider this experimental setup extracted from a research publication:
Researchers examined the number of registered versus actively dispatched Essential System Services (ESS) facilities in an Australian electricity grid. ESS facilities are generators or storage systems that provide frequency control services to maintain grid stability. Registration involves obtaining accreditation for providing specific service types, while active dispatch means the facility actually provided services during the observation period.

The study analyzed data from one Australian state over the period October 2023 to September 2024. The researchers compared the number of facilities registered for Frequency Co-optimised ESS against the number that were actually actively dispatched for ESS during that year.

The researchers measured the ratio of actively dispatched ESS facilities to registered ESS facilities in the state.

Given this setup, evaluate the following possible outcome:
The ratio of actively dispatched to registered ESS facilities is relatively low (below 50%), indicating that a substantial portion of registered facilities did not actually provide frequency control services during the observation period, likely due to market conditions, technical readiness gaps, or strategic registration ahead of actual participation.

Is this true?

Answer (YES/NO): YES